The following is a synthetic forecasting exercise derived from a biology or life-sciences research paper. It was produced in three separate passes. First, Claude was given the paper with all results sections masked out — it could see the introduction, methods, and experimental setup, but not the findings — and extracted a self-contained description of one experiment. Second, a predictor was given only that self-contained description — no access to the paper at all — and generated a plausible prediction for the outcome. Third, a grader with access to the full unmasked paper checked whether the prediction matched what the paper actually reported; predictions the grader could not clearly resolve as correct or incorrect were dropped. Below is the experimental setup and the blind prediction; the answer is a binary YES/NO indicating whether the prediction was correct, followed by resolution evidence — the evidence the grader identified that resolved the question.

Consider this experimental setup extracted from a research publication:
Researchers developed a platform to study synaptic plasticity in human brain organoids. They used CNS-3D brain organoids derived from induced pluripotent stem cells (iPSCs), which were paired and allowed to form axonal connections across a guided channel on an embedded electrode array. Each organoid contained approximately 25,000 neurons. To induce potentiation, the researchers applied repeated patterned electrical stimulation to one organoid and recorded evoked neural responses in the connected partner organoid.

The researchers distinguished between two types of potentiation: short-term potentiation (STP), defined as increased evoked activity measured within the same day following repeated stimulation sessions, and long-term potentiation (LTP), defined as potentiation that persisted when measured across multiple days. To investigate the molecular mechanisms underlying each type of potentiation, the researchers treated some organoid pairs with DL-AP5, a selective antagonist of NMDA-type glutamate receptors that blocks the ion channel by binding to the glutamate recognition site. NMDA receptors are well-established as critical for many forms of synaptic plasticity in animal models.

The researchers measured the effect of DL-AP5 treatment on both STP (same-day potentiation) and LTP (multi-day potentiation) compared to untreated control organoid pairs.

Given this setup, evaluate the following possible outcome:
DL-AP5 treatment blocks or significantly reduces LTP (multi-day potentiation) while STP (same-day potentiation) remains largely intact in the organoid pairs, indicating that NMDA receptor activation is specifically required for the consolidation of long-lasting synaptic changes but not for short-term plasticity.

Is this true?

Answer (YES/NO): YES